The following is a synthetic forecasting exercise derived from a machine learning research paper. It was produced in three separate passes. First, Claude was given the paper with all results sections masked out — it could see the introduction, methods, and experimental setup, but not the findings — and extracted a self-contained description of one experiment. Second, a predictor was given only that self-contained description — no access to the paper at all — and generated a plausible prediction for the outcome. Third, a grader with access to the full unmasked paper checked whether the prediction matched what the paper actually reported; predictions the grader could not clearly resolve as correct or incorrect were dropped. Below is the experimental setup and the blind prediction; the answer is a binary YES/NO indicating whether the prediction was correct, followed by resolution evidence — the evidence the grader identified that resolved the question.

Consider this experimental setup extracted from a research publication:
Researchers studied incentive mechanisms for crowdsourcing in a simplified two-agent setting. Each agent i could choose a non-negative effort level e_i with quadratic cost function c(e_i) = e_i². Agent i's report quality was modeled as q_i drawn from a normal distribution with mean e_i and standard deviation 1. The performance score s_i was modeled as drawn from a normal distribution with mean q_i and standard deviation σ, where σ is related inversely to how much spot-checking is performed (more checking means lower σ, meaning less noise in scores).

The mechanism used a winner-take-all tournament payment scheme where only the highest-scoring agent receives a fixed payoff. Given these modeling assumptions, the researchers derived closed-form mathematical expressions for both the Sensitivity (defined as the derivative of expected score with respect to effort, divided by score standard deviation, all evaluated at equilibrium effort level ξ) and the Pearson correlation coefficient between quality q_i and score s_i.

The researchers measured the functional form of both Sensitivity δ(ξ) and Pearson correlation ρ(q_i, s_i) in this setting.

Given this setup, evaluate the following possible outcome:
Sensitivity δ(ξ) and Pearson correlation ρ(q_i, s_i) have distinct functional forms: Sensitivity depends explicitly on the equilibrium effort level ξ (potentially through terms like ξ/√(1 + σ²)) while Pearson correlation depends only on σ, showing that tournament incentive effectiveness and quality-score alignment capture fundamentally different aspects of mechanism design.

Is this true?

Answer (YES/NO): NO